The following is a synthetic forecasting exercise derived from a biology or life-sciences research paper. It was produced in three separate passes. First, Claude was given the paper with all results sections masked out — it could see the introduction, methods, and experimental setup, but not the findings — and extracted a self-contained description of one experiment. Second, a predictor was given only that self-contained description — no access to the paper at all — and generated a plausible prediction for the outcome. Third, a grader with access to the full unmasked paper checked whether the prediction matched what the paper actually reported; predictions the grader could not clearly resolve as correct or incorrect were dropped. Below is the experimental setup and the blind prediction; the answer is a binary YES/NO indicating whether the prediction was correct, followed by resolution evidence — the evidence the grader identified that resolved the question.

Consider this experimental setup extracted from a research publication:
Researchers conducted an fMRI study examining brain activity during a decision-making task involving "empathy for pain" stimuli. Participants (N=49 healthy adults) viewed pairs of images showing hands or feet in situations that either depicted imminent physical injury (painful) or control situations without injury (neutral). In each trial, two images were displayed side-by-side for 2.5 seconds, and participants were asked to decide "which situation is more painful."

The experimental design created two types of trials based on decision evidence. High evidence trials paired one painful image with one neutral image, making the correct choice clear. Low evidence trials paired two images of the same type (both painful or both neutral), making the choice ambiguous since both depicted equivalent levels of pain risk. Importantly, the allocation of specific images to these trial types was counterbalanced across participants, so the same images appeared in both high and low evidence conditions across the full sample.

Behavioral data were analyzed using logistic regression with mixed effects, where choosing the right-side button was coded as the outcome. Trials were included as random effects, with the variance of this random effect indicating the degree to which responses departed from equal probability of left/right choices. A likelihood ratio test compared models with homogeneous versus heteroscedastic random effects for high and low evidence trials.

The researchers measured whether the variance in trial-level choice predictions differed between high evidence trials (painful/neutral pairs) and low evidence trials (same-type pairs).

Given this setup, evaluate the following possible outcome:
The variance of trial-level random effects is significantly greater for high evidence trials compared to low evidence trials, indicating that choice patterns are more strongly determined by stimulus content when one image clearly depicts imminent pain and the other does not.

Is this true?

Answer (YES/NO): YES